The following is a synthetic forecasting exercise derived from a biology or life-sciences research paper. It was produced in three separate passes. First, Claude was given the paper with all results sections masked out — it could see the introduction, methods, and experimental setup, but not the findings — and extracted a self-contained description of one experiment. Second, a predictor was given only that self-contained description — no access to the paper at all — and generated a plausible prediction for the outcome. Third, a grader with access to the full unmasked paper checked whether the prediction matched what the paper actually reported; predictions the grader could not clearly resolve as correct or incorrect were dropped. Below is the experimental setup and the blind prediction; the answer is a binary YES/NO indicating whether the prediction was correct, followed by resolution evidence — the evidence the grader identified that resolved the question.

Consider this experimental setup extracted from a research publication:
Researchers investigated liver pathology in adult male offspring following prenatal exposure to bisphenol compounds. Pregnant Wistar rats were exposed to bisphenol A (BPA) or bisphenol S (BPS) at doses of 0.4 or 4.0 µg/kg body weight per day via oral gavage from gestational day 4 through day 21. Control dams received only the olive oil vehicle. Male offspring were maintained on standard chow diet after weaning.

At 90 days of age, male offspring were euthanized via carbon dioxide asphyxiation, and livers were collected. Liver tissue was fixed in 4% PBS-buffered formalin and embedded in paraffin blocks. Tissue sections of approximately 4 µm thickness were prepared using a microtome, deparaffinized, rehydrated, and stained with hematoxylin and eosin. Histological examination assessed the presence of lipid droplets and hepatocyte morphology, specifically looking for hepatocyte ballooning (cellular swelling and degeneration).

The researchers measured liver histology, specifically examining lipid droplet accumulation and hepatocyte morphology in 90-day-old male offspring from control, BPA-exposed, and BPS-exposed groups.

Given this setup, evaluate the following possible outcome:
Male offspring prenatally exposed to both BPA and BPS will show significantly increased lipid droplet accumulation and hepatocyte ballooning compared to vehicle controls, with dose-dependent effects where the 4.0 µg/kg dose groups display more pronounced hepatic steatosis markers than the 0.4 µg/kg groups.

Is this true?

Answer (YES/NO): NO